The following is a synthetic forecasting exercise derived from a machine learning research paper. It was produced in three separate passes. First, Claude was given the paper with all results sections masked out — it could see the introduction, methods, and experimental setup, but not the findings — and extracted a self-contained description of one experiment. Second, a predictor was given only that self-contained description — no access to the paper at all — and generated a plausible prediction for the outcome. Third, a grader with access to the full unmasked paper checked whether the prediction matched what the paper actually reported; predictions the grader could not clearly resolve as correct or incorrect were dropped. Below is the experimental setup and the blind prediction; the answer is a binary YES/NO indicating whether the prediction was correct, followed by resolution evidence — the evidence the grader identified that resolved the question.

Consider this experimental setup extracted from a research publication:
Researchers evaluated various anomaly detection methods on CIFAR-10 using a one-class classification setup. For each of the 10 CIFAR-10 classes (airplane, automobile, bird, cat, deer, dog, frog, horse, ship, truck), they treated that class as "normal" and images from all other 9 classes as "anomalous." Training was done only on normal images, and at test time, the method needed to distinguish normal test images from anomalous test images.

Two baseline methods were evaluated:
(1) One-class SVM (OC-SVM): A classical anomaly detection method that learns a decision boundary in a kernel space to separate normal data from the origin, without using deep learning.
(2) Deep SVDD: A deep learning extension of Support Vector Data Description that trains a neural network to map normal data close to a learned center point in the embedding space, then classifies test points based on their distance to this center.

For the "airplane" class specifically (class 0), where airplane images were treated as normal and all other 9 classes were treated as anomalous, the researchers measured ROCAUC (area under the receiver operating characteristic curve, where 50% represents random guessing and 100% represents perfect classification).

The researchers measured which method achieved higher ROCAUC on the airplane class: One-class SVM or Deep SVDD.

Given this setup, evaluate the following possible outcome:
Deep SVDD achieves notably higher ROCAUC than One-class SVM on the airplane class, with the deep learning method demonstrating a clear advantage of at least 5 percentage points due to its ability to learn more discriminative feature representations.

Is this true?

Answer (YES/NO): NO